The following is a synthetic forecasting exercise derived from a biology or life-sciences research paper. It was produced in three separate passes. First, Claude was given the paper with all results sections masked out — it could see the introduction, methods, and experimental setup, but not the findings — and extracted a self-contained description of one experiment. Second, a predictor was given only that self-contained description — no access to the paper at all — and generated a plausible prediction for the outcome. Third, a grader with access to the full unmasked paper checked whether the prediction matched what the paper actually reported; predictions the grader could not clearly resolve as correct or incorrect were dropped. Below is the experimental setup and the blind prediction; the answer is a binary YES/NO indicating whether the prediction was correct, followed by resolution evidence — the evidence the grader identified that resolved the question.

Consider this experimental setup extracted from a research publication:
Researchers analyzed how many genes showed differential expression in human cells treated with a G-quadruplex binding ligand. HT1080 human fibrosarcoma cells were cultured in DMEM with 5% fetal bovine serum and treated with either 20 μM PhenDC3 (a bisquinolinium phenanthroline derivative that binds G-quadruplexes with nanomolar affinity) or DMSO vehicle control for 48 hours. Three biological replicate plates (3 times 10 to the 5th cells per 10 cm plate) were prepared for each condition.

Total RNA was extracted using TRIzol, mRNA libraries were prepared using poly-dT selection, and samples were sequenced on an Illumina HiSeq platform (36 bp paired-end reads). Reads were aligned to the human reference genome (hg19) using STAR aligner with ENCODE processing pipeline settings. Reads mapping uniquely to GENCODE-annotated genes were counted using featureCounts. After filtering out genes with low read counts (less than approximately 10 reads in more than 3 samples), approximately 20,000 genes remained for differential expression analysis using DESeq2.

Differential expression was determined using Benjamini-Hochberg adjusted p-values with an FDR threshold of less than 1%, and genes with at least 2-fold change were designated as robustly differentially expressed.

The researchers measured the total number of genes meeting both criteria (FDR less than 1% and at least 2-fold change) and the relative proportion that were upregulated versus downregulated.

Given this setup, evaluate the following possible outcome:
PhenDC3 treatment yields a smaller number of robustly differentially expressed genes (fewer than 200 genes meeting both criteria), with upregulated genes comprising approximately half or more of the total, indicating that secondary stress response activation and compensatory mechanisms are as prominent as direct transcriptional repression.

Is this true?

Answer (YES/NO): NO